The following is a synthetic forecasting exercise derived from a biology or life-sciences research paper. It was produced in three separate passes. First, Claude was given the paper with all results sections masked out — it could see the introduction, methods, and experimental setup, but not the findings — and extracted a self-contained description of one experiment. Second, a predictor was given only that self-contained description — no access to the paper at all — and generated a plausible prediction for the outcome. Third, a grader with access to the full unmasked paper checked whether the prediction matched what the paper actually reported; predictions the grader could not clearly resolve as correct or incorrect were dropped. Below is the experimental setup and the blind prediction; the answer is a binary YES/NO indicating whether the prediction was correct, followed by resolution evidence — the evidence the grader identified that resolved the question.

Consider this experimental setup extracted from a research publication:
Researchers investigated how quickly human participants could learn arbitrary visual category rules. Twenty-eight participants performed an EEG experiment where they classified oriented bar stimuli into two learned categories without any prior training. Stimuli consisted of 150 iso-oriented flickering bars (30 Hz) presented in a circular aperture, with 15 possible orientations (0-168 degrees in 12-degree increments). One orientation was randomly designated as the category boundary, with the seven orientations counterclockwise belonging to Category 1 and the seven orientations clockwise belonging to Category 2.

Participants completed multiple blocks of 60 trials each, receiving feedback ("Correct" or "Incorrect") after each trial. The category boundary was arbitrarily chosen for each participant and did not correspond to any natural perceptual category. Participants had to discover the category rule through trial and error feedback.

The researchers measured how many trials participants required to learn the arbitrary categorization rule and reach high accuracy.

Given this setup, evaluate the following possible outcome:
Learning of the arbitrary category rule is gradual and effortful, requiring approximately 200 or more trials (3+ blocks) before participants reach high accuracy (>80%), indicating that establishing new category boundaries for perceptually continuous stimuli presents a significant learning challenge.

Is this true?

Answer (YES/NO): NO